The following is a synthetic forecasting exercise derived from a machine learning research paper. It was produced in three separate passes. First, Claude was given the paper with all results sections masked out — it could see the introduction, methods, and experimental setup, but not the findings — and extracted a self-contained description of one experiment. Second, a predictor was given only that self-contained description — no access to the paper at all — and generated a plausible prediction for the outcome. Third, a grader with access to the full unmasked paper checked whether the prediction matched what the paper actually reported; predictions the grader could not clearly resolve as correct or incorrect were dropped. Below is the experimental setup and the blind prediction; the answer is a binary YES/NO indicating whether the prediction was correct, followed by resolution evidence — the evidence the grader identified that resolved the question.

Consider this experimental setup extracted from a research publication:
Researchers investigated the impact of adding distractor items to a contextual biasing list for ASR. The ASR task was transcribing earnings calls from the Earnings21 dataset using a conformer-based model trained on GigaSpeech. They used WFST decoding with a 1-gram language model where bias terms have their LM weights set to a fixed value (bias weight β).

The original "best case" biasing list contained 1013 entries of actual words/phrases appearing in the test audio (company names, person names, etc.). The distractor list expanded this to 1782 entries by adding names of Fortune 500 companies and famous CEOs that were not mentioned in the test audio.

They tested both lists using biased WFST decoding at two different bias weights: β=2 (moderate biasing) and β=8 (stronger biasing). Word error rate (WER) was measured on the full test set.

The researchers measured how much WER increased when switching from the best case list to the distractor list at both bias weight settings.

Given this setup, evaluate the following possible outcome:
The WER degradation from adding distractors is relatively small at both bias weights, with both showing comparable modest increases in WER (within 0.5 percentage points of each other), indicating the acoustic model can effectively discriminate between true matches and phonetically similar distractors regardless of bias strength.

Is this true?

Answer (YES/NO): NO